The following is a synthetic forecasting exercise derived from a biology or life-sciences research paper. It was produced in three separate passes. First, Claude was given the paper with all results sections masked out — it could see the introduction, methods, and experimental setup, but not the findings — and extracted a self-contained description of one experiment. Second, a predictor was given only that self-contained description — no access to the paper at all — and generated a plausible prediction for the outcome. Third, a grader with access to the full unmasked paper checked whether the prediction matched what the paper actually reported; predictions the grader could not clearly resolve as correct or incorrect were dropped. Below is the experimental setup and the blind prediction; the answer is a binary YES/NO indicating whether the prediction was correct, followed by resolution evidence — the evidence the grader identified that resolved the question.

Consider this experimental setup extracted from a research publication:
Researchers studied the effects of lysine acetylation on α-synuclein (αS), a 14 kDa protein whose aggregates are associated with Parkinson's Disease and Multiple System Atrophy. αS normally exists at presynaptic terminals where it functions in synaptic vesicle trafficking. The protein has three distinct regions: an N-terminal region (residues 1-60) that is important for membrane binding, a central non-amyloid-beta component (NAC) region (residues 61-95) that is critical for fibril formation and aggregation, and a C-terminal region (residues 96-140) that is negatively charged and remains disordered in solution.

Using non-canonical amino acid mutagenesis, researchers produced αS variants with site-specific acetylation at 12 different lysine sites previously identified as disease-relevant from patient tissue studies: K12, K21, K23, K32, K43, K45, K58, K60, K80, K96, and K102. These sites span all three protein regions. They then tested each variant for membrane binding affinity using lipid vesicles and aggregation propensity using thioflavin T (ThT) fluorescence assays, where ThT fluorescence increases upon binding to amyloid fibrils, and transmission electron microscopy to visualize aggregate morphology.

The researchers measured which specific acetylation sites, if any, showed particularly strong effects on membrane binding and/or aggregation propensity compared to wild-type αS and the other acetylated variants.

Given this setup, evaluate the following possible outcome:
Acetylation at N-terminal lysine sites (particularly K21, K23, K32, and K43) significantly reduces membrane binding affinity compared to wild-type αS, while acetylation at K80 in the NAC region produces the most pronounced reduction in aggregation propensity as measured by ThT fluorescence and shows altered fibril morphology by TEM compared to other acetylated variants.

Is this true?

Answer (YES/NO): NO